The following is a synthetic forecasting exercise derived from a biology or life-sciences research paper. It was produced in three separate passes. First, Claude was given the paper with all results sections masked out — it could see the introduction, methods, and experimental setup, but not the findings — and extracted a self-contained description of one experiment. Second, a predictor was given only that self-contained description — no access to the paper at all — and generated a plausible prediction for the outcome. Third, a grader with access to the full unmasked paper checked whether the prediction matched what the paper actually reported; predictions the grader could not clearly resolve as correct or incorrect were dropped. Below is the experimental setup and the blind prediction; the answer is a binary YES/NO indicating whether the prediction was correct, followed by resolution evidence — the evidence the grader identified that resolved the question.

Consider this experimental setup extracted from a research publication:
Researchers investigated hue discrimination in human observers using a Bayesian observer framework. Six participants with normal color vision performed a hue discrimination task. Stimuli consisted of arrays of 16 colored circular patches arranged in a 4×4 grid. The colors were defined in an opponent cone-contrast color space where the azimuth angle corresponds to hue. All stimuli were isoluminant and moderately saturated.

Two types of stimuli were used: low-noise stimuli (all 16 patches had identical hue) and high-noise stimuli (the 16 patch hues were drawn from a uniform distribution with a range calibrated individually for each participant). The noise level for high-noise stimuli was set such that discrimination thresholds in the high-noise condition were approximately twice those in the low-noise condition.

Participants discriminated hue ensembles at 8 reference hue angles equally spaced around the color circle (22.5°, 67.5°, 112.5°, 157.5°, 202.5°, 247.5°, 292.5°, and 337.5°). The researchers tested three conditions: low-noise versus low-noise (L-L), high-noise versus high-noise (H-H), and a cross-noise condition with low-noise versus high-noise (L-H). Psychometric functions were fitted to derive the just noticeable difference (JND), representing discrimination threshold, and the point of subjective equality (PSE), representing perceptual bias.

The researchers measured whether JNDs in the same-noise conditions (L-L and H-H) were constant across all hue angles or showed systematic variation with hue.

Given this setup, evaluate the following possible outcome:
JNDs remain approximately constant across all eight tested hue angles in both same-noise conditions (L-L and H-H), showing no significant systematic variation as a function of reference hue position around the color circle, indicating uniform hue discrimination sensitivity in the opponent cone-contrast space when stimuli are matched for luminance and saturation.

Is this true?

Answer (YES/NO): NO